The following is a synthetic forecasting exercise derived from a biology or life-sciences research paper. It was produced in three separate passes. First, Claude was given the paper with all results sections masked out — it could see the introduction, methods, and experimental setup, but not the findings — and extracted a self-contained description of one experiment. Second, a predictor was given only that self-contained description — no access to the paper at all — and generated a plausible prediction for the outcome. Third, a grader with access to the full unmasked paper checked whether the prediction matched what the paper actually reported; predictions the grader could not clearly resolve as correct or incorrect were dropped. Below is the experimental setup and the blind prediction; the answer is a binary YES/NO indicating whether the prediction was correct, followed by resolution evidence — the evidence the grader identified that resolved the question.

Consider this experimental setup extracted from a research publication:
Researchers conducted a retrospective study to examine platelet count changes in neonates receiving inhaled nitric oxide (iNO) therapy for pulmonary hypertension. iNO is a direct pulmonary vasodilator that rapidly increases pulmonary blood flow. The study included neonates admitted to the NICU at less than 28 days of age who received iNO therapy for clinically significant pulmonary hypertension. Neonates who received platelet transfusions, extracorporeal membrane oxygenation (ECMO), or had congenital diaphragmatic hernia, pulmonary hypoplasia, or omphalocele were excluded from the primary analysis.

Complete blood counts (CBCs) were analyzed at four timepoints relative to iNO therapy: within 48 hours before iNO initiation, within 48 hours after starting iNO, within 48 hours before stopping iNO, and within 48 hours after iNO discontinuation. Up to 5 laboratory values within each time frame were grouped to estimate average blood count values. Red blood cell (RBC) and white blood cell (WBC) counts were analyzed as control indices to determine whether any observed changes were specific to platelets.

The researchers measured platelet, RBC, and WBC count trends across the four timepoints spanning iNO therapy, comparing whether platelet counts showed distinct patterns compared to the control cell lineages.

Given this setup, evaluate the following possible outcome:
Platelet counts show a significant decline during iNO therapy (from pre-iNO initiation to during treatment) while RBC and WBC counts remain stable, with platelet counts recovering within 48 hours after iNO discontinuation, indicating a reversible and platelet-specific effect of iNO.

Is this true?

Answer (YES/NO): NO